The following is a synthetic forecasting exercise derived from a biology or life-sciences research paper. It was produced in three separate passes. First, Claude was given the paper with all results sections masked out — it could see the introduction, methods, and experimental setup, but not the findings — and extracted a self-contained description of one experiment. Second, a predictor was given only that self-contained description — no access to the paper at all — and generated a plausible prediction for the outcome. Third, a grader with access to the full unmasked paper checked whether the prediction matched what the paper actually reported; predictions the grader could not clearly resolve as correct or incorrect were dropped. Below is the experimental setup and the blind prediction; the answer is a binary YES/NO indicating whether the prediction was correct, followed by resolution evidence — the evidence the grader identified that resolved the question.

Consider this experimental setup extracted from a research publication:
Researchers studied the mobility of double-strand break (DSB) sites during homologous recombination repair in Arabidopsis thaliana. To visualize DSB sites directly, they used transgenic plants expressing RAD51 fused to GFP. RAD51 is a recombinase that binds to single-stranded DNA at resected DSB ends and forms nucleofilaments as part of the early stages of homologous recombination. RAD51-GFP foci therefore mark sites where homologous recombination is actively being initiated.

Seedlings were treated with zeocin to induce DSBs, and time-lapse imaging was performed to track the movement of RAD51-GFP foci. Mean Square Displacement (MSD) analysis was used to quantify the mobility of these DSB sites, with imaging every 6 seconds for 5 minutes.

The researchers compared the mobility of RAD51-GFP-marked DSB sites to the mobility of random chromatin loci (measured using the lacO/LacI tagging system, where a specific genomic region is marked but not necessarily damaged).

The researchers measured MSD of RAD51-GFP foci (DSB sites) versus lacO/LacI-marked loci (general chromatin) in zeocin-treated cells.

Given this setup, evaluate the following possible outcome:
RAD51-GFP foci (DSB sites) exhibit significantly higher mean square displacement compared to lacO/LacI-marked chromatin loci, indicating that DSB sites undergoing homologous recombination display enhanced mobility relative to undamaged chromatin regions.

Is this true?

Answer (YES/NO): YES